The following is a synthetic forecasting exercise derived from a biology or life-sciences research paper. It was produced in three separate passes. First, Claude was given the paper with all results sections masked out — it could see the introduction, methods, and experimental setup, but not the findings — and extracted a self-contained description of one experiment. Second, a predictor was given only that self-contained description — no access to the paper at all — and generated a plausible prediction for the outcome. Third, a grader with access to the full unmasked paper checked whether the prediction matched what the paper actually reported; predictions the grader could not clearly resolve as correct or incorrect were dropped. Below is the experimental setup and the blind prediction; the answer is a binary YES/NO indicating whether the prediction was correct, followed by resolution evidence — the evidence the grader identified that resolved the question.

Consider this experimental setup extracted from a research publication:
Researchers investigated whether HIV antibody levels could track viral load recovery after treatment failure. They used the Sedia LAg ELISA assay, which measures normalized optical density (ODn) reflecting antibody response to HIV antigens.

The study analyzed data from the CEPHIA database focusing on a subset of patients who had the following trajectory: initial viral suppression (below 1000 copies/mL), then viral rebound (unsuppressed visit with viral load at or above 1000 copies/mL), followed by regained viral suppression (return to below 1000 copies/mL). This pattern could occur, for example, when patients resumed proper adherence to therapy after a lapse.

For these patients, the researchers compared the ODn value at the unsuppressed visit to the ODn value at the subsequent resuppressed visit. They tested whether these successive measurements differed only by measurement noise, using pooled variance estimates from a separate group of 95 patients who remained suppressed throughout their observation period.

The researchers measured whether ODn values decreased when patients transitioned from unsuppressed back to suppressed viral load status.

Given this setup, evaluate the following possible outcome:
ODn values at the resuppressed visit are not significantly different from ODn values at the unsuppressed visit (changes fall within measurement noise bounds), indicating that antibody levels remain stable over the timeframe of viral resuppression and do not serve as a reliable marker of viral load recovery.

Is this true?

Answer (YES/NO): NO